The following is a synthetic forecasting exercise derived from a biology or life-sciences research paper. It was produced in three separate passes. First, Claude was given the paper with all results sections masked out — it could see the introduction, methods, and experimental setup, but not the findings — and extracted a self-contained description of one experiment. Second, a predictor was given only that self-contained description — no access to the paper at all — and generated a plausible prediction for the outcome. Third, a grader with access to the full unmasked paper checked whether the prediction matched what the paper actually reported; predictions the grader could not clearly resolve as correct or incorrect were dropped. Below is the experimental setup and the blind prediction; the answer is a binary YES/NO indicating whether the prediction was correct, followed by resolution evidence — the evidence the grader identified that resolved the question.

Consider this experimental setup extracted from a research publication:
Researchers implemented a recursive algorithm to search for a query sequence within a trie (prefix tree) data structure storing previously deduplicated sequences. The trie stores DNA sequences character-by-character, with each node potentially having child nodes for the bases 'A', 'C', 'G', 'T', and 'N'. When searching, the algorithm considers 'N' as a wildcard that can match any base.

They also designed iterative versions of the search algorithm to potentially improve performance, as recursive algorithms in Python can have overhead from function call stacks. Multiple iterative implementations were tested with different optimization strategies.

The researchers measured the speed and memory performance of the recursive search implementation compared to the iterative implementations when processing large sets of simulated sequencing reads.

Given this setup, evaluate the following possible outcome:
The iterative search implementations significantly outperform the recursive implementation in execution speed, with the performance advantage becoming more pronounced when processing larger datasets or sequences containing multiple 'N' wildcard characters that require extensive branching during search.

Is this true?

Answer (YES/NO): NO